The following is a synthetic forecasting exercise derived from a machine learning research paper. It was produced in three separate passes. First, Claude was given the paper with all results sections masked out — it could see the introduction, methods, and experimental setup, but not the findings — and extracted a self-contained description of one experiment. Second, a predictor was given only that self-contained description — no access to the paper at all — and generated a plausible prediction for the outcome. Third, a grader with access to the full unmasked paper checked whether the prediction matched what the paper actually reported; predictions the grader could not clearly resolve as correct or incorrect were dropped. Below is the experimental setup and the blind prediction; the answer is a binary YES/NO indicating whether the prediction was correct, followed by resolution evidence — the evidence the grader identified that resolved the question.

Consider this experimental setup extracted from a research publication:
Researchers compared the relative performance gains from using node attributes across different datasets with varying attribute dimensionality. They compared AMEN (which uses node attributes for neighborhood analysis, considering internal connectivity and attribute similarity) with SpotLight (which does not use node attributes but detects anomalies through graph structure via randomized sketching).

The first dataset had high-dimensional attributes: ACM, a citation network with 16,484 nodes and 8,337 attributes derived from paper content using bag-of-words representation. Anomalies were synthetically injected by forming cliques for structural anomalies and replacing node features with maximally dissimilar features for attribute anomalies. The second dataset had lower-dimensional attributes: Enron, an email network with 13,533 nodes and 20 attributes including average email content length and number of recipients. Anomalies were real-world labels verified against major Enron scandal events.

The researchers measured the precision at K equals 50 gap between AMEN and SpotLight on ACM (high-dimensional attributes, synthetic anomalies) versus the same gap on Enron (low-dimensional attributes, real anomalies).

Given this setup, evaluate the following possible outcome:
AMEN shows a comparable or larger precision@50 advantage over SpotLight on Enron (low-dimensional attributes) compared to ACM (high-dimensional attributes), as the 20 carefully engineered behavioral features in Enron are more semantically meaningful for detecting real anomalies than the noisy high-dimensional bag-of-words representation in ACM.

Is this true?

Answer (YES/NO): NO